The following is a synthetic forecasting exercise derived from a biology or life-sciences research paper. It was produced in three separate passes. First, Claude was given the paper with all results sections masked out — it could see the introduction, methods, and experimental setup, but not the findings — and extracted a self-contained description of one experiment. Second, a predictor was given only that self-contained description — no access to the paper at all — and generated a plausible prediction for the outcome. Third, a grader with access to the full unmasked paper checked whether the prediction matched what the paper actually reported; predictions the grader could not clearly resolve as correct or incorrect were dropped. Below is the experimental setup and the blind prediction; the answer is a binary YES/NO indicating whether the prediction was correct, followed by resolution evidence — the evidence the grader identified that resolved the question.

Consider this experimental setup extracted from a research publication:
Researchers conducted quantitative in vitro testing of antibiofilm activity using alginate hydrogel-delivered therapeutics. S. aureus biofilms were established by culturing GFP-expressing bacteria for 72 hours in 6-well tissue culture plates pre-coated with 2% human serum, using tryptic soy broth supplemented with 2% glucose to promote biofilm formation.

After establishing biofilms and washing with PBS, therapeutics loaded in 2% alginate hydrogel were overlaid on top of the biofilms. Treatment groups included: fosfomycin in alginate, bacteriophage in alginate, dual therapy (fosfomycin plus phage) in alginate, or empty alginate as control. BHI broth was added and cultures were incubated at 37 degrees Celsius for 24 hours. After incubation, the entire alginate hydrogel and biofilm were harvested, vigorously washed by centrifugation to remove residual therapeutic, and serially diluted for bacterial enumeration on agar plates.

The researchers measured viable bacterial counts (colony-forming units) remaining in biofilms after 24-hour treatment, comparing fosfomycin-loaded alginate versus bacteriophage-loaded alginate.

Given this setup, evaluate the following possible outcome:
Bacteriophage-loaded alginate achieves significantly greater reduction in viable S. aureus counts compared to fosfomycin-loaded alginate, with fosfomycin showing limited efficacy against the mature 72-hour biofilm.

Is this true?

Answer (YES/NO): NO